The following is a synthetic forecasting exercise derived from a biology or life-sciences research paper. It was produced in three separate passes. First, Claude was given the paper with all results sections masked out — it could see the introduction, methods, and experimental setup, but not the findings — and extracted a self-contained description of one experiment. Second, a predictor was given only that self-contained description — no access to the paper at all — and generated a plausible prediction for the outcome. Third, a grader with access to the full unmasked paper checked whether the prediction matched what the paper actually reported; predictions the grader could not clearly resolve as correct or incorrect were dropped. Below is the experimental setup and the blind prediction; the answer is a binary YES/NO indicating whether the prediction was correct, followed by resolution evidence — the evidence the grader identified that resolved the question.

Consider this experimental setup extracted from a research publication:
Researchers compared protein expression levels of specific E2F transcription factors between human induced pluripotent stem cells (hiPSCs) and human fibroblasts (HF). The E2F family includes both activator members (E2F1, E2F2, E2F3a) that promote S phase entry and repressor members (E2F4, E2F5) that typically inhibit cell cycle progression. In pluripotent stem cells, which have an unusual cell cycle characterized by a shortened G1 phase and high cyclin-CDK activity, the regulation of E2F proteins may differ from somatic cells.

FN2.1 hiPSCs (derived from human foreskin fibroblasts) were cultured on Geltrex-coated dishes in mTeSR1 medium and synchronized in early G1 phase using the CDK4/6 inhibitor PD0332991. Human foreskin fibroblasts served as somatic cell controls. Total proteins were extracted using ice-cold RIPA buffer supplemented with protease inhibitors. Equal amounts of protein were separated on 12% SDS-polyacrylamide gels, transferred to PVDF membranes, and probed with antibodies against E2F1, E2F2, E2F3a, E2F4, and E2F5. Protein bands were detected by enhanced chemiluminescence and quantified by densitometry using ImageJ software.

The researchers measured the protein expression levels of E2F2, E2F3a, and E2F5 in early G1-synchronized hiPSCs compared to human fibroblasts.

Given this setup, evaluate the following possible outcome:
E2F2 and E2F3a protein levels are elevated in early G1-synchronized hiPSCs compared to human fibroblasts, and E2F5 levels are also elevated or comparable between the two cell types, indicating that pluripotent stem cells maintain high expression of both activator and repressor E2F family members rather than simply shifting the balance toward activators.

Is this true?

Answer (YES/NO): YES